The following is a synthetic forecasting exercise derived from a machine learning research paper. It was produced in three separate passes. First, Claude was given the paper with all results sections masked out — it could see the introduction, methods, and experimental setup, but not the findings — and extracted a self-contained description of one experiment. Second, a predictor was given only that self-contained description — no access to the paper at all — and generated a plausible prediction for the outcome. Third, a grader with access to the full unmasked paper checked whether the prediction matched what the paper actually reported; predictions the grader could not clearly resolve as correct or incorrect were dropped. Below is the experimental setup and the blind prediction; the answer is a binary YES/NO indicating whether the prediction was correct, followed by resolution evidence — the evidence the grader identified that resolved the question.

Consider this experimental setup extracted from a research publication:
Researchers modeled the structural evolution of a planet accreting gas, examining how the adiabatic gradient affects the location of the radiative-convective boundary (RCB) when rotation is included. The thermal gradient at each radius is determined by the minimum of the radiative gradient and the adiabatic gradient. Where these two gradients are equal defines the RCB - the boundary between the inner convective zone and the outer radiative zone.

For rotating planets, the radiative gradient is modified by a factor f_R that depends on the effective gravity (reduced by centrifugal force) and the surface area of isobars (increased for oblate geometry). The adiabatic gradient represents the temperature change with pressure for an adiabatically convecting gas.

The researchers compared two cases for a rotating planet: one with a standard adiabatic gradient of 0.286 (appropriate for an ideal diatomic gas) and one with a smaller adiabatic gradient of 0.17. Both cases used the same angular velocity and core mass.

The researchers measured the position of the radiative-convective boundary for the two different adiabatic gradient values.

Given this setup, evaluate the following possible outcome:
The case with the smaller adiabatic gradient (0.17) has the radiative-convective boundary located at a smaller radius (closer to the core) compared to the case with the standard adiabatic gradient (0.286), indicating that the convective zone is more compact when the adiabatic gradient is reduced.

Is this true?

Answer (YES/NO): NO